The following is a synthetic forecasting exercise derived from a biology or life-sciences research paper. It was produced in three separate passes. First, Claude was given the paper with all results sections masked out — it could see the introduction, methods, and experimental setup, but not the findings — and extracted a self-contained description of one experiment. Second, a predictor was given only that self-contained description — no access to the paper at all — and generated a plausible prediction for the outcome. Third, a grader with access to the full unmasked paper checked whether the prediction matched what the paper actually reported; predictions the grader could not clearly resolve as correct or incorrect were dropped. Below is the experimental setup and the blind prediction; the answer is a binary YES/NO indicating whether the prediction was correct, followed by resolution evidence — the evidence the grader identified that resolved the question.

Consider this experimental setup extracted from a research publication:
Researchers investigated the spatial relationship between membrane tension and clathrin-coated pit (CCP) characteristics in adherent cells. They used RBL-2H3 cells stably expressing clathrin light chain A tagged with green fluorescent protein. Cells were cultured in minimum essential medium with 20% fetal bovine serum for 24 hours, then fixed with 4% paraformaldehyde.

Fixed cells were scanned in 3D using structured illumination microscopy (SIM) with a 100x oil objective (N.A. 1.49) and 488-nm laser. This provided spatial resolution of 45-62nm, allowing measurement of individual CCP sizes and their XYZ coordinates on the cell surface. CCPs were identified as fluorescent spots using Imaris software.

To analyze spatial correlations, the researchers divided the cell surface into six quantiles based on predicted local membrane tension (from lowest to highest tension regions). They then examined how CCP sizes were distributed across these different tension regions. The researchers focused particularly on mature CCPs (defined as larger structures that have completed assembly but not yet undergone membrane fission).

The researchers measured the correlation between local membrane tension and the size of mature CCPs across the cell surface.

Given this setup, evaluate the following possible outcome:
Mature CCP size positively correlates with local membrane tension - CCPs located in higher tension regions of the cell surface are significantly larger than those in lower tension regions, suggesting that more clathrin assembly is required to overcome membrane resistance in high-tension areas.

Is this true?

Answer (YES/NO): YES